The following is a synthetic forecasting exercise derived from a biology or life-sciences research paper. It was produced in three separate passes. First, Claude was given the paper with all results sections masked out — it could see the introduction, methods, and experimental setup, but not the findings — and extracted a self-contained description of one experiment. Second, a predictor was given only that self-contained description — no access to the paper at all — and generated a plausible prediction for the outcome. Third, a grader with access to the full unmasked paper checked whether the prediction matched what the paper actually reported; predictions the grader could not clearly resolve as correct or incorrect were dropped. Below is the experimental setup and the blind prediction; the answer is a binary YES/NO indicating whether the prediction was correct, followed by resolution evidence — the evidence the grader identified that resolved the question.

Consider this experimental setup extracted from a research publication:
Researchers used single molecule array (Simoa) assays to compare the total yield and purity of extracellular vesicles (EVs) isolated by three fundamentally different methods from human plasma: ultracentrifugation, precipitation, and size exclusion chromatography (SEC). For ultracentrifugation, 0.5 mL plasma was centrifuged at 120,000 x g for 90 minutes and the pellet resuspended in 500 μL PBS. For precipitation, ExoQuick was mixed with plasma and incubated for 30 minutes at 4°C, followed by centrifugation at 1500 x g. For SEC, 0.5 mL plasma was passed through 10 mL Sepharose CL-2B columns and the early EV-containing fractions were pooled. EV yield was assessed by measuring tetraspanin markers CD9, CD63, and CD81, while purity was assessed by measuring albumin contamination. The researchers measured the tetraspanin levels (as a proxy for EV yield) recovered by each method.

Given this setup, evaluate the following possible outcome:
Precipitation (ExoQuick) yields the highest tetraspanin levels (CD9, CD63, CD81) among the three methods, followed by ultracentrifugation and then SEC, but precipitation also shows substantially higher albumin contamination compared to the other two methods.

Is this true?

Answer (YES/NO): NO